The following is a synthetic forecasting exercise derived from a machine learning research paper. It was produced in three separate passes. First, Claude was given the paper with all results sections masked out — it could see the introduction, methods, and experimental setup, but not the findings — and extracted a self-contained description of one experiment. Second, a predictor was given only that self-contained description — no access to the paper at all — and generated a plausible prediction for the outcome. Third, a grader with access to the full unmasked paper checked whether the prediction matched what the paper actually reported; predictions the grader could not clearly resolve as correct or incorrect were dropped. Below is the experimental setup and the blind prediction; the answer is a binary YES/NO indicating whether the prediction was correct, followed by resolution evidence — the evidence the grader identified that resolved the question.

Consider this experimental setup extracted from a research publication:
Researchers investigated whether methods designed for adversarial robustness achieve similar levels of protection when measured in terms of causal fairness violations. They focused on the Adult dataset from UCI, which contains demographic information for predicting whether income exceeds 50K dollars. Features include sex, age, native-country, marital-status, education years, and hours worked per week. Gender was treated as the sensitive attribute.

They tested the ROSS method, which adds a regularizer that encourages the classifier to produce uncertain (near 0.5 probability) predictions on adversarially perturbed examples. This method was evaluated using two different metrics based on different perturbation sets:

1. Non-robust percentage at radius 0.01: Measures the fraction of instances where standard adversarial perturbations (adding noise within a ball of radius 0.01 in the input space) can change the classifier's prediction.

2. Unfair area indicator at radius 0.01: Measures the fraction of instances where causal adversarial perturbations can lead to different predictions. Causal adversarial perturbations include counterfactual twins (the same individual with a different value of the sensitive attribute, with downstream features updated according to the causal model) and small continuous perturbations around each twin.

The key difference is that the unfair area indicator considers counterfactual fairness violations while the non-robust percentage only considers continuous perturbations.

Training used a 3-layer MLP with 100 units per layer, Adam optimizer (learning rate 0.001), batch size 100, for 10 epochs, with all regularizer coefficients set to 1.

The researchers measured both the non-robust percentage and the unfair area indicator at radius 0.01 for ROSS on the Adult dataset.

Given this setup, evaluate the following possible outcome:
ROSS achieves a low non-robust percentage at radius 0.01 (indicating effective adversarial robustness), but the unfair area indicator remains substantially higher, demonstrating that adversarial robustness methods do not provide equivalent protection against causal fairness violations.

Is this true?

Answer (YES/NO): YES